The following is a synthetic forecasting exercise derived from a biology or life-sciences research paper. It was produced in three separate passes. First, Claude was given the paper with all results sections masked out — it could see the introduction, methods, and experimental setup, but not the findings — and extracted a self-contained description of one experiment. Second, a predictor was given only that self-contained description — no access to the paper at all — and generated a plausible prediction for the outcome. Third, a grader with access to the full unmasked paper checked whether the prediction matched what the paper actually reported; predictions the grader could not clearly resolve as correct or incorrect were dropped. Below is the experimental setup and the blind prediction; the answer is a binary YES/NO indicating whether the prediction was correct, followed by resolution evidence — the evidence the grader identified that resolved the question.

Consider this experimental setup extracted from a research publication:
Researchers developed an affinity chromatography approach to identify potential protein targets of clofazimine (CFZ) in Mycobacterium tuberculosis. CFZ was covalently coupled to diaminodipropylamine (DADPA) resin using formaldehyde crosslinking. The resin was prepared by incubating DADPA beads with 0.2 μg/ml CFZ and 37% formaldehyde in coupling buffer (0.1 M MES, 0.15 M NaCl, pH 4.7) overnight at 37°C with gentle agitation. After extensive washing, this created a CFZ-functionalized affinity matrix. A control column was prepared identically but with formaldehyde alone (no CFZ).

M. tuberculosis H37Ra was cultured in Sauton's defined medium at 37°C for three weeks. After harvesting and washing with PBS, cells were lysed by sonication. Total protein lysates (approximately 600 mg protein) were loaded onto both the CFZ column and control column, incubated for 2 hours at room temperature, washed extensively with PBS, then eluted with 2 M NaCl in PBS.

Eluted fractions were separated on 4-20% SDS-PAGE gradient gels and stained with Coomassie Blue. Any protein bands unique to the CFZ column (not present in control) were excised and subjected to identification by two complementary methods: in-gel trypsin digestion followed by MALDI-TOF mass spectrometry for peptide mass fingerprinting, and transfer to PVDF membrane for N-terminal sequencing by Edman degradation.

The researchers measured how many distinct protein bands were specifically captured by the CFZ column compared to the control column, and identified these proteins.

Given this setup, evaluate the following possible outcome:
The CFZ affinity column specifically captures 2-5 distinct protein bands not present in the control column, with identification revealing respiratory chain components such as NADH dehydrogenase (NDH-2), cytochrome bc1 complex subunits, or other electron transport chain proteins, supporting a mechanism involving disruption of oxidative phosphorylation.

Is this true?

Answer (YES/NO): NO